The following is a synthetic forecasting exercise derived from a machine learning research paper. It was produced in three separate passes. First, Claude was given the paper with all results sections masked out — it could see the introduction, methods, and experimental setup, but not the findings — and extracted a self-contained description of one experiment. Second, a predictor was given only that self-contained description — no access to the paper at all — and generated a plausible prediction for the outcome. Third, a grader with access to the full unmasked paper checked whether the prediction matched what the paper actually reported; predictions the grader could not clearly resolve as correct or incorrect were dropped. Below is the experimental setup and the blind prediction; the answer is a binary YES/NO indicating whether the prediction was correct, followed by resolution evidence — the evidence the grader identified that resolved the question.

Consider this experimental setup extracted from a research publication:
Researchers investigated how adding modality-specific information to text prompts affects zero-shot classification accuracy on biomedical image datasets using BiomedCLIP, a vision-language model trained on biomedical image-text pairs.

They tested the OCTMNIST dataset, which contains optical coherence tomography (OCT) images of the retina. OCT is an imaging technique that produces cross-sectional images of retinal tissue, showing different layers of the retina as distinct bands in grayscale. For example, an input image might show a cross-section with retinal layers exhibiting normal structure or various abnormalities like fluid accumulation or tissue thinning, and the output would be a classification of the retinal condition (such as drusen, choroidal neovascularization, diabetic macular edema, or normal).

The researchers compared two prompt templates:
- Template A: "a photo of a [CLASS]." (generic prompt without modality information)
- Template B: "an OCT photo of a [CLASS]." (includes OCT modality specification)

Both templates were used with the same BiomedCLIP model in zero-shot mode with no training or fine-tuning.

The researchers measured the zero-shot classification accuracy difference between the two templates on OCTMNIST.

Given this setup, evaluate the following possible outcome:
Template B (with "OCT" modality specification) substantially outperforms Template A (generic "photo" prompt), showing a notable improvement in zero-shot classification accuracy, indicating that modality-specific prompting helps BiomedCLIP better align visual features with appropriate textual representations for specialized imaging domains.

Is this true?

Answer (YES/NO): NO